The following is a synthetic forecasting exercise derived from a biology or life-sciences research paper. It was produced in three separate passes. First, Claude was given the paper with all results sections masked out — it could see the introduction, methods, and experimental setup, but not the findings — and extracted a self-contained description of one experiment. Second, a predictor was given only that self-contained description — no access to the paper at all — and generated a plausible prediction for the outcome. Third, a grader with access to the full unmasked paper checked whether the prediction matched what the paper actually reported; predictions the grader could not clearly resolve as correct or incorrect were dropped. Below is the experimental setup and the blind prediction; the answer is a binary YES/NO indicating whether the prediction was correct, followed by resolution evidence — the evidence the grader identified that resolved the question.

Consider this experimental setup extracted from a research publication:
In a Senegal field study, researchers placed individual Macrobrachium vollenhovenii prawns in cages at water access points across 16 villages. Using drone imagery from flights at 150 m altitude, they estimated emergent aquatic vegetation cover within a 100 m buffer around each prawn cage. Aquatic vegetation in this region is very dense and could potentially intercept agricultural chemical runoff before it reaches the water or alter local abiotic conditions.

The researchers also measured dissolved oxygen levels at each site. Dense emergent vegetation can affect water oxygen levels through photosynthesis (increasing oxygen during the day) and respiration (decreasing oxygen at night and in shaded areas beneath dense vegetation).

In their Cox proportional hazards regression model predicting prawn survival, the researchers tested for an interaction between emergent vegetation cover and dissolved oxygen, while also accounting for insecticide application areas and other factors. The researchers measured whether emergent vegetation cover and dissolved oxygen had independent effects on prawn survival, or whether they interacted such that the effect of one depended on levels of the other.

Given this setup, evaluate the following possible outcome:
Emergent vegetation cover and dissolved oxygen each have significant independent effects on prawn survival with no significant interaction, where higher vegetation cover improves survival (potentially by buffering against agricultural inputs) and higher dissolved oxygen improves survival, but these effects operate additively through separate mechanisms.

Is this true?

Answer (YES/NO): NO